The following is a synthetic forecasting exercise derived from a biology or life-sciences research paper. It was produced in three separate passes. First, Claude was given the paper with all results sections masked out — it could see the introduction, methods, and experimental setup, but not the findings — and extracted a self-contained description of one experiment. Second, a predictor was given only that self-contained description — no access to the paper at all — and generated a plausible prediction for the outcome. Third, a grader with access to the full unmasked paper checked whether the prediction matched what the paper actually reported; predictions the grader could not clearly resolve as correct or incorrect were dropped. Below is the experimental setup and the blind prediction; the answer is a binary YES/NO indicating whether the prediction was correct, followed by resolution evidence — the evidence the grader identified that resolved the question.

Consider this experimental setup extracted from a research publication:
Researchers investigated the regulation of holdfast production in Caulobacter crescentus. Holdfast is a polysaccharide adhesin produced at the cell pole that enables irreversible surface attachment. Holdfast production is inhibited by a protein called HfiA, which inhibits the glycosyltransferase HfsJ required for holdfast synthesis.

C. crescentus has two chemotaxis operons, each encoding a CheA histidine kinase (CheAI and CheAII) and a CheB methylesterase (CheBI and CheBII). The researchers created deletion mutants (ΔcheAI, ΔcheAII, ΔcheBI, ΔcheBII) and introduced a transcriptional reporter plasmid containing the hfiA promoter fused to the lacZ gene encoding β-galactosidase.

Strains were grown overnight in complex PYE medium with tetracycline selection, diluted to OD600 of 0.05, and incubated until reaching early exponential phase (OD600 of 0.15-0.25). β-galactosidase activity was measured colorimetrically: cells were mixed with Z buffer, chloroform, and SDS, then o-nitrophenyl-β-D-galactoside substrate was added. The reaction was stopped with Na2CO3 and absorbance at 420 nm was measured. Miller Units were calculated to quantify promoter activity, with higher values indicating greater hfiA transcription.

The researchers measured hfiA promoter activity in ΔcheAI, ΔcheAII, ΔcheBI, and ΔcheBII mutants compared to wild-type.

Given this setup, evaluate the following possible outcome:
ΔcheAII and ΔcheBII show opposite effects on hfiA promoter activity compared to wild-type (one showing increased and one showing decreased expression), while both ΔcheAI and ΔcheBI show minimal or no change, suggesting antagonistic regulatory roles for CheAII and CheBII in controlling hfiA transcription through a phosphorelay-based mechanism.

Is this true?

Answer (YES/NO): NO